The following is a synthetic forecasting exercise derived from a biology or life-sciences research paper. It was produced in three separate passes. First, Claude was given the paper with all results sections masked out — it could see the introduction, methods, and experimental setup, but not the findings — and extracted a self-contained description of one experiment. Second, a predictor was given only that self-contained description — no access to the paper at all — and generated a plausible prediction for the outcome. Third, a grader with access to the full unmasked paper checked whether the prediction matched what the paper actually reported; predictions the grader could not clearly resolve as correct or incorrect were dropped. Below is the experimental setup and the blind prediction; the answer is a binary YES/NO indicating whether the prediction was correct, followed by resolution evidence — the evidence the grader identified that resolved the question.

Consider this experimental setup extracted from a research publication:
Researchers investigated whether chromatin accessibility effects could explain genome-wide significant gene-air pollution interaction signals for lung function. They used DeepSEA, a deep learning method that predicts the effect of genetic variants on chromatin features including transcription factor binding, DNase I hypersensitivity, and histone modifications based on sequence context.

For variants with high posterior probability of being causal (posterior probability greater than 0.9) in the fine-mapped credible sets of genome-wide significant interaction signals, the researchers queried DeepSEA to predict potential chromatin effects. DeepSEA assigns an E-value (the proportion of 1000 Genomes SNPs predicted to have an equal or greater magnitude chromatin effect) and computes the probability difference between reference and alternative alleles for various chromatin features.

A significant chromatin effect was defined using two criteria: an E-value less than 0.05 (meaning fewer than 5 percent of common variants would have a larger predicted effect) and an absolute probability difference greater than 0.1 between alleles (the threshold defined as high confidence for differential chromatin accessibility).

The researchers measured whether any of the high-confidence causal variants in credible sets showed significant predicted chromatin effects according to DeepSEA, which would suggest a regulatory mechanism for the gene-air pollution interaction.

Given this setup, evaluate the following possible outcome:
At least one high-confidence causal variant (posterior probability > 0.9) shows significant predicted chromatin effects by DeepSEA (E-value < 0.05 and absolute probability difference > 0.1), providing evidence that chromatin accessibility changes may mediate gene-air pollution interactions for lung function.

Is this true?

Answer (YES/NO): NO